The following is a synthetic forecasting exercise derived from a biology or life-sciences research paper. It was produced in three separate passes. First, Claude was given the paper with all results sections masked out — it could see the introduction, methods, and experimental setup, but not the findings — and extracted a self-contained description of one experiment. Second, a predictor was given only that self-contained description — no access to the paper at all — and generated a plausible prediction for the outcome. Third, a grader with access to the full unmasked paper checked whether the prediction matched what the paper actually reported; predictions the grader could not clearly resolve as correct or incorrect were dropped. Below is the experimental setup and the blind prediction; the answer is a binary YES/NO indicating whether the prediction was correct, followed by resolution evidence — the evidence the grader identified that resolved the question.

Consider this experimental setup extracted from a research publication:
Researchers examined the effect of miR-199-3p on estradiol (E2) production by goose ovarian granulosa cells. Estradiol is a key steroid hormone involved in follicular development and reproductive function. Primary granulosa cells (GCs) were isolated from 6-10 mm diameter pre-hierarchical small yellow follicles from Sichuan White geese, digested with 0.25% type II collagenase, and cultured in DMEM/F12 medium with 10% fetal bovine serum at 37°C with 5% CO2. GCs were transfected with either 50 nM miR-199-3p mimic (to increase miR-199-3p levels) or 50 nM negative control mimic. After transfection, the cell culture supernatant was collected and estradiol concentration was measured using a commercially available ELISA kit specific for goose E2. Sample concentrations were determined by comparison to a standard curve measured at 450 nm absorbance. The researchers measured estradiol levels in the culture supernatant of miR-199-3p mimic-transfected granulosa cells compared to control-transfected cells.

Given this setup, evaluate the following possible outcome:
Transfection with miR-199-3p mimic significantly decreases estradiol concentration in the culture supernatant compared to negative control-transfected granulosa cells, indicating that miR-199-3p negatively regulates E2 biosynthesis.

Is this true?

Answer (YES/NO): NO